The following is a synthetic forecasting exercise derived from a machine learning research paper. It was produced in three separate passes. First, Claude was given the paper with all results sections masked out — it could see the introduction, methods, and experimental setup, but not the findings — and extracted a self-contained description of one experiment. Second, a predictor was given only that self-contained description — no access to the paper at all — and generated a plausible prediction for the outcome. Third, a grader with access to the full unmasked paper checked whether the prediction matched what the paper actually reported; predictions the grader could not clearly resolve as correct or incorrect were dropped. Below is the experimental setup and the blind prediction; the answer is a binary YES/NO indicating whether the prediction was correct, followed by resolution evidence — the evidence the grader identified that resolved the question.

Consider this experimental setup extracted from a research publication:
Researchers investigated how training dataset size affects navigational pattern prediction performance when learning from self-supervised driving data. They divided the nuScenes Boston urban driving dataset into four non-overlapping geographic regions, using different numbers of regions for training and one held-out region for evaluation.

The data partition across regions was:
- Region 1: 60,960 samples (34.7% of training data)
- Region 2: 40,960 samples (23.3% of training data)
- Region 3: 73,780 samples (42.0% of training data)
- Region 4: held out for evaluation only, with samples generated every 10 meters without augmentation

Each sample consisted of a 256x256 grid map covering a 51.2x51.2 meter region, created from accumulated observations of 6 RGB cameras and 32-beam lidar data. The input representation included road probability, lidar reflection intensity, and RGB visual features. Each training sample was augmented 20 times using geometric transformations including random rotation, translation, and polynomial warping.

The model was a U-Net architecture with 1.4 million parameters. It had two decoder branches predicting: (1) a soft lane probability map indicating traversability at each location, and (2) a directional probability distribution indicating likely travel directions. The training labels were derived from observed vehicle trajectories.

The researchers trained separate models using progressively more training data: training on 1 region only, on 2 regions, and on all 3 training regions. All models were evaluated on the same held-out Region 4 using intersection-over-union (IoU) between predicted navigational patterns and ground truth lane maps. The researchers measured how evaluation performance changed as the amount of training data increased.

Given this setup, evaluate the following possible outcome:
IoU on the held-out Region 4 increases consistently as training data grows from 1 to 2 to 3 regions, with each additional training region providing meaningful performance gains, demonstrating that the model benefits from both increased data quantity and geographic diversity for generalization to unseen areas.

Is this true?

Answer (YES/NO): NO